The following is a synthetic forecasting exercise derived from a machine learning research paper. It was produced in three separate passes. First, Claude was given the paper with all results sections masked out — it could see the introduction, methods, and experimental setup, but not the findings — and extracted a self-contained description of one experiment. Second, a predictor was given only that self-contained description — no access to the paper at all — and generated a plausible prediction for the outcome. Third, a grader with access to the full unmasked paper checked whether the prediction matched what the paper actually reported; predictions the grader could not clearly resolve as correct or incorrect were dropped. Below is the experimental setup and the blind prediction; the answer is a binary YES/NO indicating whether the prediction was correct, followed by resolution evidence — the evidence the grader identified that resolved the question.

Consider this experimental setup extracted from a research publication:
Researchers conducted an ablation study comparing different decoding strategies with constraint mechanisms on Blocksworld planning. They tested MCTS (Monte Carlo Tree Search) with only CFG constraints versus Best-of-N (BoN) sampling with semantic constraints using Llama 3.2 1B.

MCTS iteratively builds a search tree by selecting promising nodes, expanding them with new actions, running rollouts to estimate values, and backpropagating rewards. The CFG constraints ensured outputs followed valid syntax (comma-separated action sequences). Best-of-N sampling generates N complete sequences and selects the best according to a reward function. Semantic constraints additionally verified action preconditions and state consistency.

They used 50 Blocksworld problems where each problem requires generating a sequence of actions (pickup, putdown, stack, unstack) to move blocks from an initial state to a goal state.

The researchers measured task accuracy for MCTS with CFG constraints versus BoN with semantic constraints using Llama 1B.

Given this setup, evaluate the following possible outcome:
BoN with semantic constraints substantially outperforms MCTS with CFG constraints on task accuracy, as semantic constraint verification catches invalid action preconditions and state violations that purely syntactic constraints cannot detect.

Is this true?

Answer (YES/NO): YES